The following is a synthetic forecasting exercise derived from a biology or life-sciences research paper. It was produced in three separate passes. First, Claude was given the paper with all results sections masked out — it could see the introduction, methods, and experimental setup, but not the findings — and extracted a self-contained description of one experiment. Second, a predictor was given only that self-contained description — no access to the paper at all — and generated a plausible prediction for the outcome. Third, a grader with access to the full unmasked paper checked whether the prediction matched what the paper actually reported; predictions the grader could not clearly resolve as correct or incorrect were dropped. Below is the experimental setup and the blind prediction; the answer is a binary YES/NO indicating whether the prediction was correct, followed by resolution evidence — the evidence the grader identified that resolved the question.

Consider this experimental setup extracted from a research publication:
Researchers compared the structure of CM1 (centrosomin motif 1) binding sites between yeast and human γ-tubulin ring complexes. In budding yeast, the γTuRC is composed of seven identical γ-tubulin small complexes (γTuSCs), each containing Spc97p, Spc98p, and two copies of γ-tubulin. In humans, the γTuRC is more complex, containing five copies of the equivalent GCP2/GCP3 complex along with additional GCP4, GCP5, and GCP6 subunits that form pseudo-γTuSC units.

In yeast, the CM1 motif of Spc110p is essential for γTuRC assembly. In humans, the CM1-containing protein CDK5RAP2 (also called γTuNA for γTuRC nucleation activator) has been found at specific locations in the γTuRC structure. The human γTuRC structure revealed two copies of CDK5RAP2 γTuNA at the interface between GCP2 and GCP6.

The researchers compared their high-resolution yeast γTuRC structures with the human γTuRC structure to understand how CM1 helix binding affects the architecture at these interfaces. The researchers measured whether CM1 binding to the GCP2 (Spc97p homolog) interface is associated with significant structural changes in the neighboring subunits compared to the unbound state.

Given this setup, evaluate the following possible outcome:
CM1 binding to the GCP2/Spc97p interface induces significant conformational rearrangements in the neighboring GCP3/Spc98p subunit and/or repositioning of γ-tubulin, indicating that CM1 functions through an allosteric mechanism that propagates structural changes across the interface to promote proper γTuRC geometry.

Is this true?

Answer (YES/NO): YES